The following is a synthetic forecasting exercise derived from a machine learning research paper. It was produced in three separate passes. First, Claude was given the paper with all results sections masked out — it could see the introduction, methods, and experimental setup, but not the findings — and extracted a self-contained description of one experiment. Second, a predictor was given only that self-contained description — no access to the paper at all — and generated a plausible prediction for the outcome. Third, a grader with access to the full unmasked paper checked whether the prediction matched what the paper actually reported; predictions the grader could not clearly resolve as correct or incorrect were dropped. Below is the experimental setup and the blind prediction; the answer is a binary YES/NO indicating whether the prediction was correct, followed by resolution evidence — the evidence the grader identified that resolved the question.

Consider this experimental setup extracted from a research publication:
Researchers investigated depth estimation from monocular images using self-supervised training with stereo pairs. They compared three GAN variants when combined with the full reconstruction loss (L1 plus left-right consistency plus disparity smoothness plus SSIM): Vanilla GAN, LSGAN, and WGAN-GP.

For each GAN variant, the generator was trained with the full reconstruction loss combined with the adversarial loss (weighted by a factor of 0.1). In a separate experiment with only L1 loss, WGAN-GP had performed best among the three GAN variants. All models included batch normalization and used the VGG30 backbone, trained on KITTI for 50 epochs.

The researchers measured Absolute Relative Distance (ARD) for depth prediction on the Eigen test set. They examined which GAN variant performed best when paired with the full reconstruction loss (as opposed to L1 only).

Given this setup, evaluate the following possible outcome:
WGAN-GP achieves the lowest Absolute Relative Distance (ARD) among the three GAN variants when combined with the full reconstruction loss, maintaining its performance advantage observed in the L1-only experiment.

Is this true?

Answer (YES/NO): NO